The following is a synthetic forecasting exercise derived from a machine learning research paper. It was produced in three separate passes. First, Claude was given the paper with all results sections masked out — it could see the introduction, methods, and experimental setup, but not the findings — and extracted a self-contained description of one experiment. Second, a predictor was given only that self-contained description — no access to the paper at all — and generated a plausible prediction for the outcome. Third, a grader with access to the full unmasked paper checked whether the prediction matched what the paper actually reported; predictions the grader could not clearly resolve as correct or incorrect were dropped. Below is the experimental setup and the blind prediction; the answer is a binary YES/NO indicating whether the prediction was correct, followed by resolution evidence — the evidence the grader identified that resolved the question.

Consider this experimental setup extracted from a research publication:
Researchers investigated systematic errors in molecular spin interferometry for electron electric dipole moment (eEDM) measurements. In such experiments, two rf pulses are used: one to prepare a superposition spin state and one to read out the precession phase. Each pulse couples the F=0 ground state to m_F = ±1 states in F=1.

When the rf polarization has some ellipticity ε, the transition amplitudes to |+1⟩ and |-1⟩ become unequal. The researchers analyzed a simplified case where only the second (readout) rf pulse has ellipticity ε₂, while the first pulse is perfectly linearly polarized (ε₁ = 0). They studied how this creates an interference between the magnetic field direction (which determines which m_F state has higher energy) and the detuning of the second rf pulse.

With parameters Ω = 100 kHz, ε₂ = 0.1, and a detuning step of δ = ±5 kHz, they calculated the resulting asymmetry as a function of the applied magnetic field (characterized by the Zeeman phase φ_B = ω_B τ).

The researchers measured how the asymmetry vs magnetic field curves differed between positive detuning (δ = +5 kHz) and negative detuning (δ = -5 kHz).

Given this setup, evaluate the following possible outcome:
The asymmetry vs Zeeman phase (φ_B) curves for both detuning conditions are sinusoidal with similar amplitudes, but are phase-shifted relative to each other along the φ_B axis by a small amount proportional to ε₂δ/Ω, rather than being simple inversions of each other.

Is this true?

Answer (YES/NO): NO